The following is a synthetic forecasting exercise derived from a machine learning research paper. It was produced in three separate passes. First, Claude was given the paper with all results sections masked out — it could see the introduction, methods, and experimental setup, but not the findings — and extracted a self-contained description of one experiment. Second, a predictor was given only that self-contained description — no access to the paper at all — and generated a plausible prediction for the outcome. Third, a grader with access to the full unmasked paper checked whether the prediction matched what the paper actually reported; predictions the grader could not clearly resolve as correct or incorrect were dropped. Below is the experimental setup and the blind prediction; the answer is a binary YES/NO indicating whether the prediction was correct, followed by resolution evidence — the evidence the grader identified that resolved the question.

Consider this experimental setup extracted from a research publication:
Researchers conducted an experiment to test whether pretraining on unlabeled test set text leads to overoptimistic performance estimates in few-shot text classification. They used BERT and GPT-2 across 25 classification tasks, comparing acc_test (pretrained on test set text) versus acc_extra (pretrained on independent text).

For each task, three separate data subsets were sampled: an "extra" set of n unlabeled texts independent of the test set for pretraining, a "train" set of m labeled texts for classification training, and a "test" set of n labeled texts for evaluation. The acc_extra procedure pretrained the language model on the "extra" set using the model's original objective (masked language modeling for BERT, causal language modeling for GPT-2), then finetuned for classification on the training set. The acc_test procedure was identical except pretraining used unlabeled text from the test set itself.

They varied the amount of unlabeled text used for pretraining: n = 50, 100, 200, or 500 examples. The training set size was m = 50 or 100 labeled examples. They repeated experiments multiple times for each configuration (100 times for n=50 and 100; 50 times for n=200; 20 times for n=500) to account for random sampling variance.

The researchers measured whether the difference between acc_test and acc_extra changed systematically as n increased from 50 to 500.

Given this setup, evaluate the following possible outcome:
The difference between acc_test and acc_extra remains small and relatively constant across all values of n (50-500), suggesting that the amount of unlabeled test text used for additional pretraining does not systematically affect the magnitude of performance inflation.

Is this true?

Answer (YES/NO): YES